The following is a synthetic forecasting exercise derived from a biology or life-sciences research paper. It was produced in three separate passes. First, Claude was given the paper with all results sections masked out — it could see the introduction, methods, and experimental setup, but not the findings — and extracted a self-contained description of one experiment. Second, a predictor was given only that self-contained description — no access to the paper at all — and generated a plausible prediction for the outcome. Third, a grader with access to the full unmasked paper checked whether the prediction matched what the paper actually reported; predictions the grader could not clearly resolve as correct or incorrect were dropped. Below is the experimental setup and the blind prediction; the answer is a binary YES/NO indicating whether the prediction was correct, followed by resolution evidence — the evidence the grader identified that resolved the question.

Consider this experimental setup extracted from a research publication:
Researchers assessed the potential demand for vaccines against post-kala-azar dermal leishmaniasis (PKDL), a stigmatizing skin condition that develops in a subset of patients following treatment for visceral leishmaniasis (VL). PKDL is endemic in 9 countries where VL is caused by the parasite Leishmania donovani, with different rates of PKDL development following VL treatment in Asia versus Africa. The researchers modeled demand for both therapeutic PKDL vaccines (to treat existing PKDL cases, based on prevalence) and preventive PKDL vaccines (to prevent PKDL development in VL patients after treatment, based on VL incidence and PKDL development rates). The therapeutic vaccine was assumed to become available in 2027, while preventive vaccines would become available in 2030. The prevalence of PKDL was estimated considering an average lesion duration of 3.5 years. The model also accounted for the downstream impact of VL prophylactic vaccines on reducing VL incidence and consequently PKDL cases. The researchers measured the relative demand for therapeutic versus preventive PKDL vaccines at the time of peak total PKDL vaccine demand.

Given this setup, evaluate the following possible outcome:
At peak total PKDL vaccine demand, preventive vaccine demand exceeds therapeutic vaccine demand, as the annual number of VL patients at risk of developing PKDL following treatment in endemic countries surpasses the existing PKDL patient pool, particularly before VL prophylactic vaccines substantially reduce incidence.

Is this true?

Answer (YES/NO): YES